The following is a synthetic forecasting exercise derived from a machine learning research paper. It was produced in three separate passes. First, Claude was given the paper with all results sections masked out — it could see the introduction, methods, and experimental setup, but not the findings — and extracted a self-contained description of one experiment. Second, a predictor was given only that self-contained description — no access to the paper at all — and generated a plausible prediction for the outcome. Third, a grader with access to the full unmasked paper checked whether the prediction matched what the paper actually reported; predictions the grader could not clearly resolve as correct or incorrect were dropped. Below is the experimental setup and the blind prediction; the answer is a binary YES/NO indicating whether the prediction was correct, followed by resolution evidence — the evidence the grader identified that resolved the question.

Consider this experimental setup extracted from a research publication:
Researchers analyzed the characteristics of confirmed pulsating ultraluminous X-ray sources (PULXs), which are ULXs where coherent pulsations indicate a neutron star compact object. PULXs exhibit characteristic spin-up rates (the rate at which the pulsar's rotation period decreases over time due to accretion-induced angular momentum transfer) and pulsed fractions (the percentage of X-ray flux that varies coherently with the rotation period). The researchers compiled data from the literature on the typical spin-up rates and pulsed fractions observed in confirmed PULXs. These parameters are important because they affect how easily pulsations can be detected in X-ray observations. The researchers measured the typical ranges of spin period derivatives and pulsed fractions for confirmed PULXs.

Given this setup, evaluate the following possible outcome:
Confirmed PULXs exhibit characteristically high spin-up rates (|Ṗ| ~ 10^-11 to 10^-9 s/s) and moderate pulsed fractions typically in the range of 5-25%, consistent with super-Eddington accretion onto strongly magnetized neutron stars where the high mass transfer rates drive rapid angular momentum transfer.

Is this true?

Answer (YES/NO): NO